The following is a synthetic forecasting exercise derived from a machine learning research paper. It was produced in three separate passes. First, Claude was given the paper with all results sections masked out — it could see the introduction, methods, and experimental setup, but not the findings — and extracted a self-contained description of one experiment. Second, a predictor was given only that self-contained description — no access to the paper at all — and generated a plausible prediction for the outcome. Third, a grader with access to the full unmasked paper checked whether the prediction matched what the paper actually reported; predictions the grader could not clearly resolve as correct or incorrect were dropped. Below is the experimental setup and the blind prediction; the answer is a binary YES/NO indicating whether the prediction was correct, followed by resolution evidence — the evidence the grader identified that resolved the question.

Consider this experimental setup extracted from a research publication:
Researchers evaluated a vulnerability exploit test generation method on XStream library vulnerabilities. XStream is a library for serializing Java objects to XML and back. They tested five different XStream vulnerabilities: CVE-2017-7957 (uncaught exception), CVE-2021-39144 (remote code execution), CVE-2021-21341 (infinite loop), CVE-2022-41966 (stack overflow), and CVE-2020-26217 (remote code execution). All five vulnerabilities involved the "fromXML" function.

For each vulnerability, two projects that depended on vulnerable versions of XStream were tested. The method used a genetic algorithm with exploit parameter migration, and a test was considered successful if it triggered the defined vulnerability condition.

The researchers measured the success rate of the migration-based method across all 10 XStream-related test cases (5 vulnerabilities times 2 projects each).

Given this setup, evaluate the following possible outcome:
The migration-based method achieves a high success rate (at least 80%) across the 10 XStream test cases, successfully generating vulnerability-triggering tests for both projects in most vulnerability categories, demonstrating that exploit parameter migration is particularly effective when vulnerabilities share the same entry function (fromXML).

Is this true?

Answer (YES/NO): YES